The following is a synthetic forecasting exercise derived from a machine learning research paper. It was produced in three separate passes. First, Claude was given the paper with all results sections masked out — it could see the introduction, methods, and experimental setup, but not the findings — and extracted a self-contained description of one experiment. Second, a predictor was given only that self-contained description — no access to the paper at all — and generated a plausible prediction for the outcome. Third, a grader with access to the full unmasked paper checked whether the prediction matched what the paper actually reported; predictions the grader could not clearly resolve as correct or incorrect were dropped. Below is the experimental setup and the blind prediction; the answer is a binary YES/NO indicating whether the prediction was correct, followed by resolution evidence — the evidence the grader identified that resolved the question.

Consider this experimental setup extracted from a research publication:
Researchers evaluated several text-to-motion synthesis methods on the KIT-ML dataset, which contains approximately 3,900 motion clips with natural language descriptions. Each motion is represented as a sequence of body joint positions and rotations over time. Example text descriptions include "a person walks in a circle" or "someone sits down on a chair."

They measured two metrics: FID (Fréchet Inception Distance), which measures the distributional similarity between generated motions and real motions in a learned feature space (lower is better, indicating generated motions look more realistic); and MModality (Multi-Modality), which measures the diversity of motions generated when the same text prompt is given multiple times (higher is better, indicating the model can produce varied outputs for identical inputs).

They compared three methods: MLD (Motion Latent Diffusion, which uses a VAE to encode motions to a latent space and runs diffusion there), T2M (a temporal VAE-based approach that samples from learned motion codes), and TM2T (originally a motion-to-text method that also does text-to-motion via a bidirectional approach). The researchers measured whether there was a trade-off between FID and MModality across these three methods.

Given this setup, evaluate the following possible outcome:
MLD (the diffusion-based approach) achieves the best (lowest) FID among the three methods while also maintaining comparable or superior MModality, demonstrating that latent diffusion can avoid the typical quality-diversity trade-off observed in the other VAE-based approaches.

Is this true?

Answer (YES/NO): NO